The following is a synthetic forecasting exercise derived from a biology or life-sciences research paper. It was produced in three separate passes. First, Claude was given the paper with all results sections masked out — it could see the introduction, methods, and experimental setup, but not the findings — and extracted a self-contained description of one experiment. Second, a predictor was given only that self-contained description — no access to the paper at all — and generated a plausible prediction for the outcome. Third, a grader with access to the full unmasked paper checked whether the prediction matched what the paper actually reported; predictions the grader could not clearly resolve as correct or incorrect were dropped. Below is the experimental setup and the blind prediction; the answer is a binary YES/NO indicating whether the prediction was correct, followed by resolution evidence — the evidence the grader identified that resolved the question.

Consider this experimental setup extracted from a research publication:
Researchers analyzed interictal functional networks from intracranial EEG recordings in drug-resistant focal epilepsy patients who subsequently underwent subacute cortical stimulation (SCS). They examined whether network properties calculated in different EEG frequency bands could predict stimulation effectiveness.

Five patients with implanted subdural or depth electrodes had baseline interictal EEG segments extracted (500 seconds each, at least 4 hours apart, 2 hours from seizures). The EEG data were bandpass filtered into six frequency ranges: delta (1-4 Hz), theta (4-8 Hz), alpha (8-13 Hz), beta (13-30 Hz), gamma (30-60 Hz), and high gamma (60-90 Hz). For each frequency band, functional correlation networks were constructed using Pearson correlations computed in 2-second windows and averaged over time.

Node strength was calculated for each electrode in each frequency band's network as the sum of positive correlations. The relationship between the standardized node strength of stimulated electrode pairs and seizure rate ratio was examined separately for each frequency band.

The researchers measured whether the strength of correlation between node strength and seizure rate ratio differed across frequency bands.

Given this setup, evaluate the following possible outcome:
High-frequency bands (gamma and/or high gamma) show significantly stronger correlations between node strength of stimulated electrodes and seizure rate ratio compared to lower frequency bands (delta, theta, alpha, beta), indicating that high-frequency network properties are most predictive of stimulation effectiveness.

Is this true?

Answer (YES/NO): NO